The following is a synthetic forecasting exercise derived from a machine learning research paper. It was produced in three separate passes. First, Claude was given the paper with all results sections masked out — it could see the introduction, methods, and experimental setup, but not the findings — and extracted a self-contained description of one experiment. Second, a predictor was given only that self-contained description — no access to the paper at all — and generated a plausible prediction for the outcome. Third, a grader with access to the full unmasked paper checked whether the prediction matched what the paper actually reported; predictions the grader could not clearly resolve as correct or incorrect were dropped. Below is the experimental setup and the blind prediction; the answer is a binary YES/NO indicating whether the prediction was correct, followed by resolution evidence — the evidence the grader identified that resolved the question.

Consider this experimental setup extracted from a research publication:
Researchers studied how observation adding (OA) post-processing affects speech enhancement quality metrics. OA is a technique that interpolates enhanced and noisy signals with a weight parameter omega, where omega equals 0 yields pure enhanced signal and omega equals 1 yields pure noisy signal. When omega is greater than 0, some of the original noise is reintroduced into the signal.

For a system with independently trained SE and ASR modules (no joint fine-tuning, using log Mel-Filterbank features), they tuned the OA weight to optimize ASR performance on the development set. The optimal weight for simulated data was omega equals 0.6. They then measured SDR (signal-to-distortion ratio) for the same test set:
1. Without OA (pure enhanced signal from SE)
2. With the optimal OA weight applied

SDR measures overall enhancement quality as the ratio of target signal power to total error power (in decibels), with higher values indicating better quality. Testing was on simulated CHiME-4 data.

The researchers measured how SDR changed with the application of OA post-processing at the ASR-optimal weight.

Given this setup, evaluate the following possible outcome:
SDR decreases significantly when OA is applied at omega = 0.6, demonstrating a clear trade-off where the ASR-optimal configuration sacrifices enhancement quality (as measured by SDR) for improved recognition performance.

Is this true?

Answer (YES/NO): YES